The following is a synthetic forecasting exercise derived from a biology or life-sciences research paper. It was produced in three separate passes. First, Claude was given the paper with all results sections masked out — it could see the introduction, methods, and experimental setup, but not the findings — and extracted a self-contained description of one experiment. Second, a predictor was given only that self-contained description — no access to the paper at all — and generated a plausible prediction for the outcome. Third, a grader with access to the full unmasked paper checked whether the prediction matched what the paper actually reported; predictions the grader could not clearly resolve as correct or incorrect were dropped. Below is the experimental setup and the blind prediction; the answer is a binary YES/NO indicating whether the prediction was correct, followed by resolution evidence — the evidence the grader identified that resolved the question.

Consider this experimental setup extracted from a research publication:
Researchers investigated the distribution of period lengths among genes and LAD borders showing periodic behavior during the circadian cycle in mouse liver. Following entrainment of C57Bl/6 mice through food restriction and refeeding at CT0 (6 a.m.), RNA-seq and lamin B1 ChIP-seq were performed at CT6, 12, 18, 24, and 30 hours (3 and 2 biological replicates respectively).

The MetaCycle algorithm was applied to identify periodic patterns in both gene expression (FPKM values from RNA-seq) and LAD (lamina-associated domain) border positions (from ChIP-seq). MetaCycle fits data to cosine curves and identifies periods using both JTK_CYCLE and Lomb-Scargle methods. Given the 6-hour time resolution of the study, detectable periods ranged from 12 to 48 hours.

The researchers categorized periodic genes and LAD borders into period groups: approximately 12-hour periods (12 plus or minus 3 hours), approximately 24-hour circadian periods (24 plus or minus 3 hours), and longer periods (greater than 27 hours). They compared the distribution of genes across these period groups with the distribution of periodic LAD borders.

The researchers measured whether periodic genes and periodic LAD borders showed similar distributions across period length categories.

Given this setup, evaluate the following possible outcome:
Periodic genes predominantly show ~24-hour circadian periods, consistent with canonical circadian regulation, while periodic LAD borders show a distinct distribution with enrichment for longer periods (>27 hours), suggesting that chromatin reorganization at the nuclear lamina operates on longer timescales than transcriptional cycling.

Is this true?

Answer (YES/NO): NO